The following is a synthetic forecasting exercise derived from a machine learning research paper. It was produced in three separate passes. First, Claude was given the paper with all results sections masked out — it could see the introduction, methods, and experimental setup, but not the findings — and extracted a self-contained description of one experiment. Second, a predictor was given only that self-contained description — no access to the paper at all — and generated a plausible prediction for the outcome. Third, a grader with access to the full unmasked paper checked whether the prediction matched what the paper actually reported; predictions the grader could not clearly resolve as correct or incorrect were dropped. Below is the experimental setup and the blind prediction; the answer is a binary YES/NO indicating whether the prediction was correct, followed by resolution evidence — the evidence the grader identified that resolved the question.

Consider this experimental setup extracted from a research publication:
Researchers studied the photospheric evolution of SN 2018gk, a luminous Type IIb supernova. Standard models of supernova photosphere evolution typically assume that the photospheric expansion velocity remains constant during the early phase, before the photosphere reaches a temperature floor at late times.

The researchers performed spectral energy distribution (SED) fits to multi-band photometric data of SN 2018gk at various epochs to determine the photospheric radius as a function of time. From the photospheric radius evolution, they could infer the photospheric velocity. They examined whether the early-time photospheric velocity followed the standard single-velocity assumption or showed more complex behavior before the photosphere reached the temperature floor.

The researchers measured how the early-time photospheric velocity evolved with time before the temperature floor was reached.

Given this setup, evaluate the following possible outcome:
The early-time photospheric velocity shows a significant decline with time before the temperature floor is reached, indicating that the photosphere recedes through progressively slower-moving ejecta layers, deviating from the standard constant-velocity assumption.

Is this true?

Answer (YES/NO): YES